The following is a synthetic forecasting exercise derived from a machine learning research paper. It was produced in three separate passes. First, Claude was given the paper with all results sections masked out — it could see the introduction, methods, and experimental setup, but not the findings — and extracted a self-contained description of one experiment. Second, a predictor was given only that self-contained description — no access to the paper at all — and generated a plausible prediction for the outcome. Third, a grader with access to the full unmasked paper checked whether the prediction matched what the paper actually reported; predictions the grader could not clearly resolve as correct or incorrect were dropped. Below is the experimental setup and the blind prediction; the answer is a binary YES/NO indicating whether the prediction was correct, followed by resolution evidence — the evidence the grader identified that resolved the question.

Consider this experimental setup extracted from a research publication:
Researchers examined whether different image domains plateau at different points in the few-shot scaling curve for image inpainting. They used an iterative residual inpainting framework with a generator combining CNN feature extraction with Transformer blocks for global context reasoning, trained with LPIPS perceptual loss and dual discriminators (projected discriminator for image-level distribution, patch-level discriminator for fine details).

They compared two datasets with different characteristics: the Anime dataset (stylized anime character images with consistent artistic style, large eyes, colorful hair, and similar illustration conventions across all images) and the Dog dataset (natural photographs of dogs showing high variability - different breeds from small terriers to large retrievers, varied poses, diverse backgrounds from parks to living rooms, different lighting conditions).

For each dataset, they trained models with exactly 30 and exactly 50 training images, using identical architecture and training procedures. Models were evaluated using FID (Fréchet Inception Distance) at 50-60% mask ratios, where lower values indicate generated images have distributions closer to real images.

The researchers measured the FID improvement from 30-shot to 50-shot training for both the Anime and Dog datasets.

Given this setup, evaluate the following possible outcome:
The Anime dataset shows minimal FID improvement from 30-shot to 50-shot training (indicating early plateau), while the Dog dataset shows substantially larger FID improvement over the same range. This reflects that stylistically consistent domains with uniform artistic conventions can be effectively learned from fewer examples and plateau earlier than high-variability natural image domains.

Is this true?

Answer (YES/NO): YES